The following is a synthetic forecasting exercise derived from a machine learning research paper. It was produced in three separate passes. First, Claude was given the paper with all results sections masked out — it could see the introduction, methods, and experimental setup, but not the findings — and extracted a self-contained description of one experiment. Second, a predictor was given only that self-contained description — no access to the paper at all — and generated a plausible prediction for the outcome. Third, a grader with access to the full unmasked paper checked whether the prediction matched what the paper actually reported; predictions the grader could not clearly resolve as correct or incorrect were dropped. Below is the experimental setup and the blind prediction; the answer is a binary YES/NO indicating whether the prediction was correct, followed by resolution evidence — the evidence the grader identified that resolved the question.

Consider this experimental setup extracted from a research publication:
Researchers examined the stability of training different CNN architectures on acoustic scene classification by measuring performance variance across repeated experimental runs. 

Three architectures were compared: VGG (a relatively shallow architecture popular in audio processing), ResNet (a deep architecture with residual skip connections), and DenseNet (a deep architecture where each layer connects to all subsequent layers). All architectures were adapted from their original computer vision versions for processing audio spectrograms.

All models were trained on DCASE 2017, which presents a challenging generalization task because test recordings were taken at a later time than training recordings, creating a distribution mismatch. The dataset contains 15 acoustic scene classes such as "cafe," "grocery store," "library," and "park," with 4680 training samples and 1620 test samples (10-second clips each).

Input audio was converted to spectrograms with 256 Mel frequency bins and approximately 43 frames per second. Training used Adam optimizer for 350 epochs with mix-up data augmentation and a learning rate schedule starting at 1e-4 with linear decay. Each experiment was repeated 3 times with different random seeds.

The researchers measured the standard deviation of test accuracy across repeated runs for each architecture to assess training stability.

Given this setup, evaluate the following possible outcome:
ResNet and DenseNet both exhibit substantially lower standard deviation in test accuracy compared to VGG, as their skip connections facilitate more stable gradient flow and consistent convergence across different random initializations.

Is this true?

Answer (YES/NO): NO